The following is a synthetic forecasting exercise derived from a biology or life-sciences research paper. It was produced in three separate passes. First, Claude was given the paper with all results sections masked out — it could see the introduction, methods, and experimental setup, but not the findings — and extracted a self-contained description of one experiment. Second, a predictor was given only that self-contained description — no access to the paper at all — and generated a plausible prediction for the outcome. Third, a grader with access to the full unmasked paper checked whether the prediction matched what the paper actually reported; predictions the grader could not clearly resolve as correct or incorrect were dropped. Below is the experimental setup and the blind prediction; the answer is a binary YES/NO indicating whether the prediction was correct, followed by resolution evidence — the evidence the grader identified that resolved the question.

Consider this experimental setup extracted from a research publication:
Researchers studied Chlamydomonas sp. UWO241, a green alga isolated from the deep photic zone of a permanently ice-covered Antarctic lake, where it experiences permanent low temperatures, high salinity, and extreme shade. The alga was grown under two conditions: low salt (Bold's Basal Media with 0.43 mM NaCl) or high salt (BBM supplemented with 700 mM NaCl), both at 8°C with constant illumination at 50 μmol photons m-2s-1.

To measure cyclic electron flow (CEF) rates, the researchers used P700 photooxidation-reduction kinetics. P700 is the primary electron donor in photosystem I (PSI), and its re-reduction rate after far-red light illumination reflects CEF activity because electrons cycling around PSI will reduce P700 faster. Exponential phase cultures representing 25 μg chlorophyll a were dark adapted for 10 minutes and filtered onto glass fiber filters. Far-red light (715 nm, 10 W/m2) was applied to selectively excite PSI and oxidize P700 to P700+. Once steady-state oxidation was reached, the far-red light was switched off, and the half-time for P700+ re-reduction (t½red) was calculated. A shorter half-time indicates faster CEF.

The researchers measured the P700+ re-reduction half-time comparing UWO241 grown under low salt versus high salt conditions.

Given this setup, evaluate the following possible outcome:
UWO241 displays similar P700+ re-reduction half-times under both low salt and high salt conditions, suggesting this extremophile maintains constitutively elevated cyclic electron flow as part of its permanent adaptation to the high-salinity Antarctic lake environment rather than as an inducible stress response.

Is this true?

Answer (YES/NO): NO